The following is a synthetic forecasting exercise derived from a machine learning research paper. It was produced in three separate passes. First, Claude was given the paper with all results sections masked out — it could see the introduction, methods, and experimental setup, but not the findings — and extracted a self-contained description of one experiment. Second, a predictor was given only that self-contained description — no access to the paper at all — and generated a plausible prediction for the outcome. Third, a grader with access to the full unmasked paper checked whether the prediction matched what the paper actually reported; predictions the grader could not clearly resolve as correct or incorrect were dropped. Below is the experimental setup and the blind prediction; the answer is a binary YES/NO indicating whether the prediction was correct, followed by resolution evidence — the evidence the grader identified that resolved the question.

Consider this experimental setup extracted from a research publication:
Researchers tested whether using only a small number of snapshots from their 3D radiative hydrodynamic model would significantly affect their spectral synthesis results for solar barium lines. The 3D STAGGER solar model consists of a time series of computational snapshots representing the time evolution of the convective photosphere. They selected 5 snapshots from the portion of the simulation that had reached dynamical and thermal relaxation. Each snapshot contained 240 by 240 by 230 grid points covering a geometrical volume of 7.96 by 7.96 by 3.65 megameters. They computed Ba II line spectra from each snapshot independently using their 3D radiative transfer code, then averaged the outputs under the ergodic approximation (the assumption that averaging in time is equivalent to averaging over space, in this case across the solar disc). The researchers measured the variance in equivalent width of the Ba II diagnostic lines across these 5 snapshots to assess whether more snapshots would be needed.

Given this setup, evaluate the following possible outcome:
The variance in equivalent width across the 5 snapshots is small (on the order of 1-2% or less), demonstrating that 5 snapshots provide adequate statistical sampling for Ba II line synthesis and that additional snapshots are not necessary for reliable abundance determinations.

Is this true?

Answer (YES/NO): YES